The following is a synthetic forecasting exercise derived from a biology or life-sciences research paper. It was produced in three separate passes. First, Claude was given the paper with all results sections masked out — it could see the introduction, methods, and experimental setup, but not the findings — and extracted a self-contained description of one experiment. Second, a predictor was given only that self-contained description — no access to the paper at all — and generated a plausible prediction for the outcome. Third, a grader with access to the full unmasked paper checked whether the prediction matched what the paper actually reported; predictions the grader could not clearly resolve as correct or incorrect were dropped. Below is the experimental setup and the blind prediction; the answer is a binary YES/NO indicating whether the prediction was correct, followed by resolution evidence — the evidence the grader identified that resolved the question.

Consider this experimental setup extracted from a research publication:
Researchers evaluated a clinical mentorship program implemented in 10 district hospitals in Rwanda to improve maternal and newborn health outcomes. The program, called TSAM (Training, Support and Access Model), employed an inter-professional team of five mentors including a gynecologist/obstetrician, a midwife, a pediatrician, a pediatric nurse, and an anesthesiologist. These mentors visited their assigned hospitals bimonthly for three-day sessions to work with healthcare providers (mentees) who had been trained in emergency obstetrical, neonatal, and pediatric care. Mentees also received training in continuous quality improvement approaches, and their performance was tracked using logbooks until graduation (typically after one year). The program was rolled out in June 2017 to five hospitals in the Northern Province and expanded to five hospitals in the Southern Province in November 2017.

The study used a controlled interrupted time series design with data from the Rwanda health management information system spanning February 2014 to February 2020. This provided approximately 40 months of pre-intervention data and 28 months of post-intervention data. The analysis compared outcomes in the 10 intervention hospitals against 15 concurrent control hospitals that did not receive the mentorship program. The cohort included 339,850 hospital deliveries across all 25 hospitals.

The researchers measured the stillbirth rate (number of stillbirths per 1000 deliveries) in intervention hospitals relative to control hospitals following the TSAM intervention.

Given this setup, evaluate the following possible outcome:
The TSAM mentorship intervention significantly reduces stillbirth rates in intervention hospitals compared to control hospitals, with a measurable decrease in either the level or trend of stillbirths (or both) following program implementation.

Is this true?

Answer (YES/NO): NO